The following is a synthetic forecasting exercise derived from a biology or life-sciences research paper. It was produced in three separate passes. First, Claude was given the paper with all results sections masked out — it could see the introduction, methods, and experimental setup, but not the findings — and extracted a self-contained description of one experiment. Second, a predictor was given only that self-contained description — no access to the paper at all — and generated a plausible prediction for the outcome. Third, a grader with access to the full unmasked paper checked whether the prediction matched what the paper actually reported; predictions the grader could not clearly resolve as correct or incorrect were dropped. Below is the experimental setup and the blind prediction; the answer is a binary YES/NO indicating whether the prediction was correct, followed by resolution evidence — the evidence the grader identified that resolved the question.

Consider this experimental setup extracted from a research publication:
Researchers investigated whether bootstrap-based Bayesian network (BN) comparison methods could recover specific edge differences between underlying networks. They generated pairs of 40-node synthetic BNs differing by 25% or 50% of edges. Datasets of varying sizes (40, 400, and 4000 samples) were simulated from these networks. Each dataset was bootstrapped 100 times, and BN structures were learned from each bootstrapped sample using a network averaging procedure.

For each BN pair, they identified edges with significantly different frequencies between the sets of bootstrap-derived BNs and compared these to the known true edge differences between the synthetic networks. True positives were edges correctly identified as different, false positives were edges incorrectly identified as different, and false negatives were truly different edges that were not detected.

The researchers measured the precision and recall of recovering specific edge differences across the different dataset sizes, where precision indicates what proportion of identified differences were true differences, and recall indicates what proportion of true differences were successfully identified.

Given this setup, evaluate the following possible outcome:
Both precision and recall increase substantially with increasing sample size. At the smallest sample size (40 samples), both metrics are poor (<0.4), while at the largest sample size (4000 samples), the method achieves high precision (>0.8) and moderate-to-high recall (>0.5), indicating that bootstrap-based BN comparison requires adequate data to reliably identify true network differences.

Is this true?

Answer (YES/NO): NO